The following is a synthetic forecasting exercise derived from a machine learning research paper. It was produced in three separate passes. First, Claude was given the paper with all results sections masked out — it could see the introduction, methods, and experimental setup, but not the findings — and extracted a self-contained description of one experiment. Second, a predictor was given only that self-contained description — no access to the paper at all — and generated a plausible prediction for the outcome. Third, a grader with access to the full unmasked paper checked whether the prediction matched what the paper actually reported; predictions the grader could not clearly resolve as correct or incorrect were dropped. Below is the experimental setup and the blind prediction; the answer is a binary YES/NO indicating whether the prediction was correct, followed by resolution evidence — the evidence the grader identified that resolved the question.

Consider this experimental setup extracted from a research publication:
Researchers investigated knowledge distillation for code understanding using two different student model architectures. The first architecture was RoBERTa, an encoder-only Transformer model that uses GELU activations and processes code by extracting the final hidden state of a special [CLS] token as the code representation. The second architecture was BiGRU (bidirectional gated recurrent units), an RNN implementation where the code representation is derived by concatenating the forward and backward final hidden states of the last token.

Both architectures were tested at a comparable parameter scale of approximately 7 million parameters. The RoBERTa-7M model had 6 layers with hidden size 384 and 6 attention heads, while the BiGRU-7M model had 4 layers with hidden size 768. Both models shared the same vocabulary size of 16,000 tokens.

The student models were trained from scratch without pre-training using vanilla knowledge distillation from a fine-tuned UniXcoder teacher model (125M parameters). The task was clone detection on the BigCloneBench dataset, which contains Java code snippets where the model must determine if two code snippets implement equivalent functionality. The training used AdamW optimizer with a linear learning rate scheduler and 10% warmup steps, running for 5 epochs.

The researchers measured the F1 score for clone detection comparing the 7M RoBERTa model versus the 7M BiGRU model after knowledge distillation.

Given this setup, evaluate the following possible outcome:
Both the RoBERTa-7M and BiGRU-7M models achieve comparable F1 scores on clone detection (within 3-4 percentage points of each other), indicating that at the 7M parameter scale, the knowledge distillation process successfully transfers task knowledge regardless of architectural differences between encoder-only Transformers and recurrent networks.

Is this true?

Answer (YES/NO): YES